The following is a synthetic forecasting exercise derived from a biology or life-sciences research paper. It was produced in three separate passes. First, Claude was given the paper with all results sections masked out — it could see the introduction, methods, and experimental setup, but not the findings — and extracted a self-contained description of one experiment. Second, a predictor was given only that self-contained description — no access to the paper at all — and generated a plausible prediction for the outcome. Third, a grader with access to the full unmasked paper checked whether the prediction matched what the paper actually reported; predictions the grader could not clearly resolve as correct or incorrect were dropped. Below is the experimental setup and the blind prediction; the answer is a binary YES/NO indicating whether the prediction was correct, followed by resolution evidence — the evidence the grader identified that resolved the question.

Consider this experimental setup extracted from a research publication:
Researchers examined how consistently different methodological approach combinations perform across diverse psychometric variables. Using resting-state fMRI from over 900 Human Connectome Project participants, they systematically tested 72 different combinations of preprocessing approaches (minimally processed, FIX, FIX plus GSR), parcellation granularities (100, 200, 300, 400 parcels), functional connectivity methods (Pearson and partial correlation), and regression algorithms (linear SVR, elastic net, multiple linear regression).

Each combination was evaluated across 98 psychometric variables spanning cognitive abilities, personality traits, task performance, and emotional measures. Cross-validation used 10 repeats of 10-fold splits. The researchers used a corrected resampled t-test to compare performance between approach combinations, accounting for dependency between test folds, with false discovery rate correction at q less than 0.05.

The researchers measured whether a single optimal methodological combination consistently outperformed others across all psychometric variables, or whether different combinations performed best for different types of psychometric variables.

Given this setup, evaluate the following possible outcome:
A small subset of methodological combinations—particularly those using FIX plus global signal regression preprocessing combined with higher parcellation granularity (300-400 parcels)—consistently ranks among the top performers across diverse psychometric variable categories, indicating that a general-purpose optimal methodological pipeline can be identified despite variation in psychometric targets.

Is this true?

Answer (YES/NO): NO